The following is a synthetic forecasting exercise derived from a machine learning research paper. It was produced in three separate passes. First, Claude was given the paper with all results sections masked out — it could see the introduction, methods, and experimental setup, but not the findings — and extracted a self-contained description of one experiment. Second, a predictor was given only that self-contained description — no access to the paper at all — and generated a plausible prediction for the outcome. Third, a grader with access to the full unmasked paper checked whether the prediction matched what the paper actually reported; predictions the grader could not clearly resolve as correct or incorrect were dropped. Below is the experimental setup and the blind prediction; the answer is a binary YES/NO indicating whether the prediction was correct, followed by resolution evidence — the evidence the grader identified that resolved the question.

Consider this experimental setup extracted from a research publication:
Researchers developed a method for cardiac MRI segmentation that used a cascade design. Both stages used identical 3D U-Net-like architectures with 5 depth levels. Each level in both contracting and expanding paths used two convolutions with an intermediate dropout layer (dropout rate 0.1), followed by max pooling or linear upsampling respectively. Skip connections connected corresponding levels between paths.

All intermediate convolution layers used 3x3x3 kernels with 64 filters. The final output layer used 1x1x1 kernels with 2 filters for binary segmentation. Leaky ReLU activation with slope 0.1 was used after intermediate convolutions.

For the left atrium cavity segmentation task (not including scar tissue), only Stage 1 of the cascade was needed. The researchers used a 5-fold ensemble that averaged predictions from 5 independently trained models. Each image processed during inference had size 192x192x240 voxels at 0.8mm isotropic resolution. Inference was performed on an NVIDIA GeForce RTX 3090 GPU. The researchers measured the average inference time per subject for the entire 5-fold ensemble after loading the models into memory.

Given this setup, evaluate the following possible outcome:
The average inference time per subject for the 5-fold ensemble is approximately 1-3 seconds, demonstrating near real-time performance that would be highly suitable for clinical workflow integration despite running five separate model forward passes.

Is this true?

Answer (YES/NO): NO